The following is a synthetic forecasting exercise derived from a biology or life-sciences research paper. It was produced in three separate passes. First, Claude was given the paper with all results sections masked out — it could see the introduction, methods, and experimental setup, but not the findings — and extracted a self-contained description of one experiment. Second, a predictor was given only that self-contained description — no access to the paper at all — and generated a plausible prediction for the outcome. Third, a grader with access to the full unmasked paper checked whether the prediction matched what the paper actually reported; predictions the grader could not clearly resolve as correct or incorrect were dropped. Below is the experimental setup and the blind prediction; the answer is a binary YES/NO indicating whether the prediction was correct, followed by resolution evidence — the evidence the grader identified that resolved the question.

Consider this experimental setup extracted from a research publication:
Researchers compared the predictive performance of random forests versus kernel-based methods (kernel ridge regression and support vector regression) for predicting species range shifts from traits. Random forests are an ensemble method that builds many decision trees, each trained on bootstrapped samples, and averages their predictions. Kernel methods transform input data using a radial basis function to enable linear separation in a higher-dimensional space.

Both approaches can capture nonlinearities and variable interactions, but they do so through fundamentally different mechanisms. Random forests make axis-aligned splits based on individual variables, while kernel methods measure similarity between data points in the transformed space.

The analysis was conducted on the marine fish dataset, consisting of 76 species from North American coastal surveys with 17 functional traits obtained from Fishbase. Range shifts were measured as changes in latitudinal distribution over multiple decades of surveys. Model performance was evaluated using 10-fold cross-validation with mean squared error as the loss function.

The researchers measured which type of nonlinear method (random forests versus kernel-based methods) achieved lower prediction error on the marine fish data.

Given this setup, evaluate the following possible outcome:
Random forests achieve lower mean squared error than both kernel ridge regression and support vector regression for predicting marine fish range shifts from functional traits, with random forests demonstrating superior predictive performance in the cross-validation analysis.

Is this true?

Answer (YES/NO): NO